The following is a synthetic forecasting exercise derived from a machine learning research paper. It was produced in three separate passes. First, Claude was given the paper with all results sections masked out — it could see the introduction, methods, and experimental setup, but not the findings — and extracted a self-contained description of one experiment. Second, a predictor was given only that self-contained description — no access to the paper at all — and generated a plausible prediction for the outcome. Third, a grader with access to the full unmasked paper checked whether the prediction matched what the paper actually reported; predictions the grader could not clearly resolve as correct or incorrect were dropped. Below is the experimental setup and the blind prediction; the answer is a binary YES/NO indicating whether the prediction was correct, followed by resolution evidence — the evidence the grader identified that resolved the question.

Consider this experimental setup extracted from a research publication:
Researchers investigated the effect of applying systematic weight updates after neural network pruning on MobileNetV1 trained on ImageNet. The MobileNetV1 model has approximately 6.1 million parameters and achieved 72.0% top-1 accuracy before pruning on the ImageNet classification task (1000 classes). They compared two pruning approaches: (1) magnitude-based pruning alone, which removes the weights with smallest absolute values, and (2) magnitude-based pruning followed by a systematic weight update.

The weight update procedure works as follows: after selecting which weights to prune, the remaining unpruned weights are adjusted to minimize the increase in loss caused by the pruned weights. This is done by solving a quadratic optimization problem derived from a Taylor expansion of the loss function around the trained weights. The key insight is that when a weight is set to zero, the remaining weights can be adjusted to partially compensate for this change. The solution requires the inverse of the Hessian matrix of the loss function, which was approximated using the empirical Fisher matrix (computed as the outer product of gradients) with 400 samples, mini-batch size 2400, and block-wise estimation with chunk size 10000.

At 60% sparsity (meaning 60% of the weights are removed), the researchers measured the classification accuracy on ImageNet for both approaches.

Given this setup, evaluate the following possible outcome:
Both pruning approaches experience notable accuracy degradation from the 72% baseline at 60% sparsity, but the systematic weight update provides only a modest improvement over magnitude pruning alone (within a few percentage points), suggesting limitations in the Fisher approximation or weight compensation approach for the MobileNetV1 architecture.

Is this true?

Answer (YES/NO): NO